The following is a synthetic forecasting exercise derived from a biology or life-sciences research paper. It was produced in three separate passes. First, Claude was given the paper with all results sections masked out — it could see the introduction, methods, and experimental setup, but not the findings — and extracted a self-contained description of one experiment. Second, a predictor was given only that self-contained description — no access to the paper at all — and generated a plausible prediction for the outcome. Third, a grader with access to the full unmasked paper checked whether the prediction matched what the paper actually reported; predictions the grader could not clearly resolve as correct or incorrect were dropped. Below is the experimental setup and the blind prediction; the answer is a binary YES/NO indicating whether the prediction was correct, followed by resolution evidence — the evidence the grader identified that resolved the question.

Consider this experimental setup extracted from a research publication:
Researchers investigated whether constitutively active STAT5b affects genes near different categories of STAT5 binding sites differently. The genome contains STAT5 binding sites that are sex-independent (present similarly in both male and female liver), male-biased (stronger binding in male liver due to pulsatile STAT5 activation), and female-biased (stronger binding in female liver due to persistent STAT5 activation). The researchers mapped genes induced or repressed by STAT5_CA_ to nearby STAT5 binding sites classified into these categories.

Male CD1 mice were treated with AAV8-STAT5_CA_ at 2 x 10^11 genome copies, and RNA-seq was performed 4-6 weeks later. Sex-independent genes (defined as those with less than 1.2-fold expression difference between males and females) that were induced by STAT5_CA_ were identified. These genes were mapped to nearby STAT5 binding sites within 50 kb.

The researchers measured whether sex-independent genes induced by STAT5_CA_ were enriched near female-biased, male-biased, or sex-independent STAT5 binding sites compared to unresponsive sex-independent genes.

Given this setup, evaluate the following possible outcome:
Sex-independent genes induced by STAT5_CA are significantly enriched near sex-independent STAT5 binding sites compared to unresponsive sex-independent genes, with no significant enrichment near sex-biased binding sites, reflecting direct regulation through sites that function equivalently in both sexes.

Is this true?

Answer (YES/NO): NO